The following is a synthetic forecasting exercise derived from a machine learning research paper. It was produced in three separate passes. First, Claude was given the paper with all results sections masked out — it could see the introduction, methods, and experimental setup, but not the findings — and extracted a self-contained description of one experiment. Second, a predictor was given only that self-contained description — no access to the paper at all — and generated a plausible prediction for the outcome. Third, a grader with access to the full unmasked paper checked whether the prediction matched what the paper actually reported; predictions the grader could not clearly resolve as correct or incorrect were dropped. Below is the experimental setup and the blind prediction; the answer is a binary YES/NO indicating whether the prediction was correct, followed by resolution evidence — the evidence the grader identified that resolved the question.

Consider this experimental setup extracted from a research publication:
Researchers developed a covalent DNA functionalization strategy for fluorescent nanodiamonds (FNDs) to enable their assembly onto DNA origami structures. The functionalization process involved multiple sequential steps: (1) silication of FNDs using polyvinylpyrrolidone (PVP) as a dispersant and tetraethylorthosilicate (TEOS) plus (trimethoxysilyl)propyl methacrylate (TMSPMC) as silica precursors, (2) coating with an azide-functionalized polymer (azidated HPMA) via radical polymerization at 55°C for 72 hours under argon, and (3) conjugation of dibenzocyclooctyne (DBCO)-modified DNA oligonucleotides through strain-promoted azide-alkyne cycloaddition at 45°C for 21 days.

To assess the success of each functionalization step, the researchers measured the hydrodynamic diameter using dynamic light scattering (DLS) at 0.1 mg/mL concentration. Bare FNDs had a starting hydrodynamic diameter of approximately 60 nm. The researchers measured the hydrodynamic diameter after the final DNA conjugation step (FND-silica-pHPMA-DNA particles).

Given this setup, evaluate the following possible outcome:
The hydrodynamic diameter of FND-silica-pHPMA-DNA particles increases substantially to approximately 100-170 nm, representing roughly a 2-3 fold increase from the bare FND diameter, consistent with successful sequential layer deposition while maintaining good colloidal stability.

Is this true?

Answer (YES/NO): NO